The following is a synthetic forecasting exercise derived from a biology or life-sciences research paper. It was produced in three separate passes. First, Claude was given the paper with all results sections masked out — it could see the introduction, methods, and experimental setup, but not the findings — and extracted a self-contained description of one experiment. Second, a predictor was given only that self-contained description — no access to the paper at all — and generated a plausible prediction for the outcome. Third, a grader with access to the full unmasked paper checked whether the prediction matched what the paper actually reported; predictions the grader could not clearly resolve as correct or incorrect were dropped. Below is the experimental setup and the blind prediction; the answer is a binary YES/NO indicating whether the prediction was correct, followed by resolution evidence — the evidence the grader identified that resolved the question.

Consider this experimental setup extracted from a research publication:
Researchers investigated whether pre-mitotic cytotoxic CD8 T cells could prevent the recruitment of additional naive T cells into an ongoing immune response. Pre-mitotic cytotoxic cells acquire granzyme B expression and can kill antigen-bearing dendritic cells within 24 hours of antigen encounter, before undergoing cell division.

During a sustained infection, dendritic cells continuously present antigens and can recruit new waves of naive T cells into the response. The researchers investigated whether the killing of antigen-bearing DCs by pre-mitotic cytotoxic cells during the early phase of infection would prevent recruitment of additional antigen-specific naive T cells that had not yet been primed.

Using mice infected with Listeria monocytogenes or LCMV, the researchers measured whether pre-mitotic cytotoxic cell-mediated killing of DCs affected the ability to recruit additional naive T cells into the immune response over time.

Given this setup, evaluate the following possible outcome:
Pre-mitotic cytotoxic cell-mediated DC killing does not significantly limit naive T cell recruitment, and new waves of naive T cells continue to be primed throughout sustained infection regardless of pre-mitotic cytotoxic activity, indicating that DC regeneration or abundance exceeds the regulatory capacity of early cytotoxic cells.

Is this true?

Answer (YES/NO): NO